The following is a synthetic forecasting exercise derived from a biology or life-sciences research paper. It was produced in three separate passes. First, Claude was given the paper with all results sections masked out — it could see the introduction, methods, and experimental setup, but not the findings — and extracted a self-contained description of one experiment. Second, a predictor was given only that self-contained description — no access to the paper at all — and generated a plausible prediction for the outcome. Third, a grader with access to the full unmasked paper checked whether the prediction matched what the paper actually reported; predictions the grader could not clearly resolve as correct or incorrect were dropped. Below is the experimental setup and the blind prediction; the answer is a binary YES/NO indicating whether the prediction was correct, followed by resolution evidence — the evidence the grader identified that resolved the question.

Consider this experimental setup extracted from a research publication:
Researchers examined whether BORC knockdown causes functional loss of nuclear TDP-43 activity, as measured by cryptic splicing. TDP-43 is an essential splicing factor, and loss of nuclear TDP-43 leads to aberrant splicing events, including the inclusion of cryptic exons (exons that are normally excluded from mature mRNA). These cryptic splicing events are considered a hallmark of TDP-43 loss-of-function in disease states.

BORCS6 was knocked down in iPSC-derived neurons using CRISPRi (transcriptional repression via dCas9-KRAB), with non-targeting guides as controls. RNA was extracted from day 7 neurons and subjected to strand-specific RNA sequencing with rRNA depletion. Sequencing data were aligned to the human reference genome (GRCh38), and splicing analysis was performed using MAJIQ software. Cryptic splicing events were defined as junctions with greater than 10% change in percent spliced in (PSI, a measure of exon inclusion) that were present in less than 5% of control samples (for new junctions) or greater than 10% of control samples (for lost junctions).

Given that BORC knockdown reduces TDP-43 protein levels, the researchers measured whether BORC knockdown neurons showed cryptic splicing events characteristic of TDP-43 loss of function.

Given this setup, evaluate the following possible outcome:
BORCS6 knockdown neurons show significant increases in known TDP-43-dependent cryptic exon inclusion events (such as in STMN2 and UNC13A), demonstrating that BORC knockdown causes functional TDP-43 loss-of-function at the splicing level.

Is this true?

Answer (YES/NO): NO